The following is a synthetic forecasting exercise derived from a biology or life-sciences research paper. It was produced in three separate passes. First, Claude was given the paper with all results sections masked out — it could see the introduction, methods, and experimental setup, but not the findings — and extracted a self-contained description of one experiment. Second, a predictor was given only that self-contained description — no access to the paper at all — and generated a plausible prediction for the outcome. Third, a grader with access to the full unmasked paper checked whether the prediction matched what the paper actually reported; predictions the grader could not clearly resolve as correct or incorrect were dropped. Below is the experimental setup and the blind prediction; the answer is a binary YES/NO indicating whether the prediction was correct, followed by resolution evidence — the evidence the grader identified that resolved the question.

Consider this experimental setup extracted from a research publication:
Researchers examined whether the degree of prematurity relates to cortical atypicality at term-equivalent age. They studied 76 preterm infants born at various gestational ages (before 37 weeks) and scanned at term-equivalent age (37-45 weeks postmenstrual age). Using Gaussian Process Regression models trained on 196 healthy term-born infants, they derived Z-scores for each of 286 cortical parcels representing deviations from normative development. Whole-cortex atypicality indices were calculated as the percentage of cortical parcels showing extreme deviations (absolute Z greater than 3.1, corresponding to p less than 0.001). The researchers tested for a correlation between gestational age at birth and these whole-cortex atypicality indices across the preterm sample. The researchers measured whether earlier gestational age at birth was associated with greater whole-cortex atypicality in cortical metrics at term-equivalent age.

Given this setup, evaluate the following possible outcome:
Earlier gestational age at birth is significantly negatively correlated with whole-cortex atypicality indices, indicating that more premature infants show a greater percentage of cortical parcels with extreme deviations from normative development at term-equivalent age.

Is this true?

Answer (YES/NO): YES